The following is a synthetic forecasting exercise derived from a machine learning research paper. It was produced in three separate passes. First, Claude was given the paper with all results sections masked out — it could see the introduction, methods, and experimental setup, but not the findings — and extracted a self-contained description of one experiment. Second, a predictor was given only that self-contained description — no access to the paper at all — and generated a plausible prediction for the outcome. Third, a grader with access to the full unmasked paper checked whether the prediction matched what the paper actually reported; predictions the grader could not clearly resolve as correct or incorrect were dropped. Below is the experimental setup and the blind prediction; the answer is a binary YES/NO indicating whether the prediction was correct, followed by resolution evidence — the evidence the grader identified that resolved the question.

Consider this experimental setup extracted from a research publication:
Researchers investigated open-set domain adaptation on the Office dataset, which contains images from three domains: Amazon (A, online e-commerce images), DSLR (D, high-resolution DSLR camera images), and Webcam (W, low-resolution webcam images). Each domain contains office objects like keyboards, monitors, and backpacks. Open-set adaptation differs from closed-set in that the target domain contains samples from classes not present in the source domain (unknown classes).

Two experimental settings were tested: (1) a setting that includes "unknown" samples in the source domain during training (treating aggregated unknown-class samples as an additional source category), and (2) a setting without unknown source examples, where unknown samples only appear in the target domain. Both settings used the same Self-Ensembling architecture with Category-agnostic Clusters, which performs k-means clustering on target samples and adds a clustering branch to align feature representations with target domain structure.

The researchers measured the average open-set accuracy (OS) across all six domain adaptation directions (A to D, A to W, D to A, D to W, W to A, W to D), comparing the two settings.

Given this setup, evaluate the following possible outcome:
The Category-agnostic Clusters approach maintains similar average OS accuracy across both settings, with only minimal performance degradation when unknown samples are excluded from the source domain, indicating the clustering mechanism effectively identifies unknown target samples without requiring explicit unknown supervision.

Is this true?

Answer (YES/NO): NO